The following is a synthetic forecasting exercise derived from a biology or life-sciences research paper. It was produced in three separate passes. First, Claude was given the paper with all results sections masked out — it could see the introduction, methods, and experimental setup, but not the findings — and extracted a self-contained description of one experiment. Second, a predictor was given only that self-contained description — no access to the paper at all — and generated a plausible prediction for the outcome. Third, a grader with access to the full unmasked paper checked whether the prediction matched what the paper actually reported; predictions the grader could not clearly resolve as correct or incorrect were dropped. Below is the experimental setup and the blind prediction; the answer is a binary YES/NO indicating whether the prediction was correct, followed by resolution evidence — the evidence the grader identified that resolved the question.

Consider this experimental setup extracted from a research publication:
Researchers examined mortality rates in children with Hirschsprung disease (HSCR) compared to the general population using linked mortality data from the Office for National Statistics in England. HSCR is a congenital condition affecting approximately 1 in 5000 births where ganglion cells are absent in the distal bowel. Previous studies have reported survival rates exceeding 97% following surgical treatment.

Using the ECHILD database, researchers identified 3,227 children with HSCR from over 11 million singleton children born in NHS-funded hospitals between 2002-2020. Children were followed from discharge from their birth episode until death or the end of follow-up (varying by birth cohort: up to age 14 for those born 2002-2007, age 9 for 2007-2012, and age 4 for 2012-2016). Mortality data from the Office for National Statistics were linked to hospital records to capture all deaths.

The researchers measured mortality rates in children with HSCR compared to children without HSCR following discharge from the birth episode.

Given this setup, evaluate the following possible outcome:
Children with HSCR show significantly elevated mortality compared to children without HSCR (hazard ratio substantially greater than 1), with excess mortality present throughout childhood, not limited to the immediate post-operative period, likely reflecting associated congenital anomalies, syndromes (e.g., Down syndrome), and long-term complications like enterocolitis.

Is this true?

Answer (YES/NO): YES